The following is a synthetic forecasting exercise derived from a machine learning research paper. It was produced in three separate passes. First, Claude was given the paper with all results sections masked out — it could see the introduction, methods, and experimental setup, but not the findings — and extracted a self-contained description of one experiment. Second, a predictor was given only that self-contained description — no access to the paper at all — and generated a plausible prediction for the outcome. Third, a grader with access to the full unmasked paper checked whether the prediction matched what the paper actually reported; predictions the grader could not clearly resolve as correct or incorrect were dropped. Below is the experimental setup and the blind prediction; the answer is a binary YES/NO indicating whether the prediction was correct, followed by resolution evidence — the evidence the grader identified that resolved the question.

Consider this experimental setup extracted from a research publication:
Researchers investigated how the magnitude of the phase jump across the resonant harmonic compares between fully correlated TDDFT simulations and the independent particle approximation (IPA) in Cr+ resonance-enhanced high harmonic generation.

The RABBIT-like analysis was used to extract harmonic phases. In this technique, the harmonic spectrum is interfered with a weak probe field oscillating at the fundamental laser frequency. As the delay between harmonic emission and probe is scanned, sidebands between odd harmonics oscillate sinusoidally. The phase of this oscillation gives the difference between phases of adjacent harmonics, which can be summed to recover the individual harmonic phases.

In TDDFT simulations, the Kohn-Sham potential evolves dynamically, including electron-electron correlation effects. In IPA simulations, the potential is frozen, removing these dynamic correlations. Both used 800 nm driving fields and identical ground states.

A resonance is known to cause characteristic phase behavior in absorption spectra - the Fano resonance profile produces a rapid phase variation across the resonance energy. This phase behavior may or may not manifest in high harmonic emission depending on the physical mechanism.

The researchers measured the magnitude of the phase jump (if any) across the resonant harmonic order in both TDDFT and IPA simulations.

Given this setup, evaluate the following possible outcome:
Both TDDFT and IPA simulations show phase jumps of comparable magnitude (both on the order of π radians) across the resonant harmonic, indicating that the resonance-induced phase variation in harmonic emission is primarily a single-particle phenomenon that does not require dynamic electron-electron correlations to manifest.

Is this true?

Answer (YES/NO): NO